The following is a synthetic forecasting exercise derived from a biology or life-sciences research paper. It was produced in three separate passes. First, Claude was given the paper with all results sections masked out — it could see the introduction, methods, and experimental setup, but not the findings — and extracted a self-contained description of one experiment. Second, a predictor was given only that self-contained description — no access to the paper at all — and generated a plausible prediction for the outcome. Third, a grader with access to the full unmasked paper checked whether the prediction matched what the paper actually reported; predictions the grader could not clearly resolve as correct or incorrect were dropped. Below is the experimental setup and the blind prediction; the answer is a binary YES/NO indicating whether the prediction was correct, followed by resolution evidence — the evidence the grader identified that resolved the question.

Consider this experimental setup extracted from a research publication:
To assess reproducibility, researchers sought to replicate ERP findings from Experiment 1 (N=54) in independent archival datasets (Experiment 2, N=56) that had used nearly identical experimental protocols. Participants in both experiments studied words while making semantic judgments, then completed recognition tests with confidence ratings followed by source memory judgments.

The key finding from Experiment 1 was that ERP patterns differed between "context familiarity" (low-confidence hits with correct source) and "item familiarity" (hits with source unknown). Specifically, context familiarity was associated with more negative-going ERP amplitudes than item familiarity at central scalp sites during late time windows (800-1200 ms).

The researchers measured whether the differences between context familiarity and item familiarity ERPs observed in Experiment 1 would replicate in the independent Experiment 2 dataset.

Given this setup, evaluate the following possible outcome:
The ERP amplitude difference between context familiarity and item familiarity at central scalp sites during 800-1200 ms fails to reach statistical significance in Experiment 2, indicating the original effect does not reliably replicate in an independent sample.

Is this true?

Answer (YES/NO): NO